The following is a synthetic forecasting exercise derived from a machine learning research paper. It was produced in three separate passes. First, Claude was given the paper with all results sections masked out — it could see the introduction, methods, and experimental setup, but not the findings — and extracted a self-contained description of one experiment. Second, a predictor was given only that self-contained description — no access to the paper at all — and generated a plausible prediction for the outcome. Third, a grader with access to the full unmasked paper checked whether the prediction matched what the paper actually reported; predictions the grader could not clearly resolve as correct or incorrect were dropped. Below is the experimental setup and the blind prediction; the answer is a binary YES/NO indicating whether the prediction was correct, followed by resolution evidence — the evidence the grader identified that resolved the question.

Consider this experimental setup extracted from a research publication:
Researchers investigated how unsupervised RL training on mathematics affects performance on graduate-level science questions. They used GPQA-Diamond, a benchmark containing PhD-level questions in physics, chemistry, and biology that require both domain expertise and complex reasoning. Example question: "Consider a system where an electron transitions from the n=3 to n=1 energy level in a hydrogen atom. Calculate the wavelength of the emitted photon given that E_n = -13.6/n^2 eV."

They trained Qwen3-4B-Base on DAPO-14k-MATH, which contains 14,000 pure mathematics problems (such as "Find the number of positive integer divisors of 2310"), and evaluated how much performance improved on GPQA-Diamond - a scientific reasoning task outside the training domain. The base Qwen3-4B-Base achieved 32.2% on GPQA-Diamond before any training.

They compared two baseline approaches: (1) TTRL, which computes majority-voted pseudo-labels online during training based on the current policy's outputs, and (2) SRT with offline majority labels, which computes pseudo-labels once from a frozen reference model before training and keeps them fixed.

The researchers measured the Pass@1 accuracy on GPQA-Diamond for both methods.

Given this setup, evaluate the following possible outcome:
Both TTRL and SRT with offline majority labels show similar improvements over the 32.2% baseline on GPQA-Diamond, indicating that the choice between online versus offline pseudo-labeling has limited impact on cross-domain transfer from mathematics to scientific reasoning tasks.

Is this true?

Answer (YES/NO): YES